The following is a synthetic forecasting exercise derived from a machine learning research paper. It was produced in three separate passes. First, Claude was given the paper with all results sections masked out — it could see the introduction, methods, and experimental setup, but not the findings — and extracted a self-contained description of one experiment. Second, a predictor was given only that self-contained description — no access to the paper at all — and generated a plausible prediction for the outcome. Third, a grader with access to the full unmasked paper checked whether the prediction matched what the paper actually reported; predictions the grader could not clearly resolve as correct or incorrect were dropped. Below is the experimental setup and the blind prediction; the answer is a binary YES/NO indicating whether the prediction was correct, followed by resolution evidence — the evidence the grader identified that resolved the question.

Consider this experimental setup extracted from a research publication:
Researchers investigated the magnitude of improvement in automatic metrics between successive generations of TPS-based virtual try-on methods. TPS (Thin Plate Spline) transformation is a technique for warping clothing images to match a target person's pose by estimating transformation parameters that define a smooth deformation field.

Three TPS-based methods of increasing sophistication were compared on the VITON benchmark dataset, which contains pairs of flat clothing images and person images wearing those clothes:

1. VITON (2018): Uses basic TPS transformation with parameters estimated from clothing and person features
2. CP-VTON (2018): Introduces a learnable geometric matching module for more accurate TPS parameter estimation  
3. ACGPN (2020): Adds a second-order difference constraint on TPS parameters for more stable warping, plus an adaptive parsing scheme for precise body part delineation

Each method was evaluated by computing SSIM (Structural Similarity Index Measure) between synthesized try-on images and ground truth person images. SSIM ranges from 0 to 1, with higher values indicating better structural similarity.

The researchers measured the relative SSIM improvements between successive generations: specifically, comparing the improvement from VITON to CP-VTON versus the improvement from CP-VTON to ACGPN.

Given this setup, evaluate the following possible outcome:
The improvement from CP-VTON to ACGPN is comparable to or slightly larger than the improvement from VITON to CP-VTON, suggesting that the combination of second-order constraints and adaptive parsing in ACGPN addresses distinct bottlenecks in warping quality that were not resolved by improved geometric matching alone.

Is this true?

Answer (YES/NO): NO